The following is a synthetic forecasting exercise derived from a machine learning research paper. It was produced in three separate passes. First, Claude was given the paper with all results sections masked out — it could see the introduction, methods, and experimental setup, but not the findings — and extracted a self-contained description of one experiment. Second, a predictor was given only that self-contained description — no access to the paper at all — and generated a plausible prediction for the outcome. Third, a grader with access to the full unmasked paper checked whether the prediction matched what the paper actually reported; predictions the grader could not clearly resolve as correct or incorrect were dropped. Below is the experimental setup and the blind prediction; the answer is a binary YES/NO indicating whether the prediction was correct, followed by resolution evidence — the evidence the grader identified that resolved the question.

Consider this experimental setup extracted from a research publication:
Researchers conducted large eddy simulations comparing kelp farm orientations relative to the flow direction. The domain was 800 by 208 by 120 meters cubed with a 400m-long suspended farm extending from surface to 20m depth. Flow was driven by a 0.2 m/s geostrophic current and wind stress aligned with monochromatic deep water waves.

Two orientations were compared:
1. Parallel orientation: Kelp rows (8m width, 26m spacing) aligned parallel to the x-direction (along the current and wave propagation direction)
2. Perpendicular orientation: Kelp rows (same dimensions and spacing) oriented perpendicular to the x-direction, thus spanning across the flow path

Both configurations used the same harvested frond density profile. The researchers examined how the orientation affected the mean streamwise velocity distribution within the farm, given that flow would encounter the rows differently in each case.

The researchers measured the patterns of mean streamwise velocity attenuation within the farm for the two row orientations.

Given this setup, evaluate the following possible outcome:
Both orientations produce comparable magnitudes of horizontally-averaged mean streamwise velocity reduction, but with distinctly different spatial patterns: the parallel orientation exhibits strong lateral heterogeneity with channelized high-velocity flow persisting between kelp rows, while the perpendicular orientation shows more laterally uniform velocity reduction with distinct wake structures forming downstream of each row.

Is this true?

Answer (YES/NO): NO